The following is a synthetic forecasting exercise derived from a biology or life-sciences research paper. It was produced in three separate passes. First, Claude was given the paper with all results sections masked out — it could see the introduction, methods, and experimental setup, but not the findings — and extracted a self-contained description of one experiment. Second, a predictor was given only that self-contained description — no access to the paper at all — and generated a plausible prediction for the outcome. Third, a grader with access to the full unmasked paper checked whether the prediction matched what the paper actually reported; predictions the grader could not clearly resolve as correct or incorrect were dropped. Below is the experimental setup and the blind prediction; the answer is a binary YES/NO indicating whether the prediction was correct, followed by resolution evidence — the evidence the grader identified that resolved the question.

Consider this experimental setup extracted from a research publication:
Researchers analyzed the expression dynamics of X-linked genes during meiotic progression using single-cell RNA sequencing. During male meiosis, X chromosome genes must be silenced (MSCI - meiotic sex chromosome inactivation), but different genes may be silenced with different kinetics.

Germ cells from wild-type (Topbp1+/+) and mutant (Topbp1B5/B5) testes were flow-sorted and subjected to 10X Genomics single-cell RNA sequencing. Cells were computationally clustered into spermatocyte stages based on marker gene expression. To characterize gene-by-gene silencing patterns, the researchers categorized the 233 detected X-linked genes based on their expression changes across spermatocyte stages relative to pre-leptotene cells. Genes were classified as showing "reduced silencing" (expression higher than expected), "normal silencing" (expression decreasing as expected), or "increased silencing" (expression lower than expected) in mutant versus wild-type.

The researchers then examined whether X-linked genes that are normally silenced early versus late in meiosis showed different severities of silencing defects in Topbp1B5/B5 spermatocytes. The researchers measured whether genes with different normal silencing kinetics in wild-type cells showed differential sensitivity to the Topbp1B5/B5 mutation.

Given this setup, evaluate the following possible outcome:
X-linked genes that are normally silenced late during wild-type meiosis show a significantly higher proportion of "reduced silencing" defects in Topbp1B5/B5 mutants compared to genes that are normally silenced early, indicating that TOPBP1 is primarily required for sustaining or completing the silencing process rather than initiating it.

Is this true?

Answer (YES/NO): YES